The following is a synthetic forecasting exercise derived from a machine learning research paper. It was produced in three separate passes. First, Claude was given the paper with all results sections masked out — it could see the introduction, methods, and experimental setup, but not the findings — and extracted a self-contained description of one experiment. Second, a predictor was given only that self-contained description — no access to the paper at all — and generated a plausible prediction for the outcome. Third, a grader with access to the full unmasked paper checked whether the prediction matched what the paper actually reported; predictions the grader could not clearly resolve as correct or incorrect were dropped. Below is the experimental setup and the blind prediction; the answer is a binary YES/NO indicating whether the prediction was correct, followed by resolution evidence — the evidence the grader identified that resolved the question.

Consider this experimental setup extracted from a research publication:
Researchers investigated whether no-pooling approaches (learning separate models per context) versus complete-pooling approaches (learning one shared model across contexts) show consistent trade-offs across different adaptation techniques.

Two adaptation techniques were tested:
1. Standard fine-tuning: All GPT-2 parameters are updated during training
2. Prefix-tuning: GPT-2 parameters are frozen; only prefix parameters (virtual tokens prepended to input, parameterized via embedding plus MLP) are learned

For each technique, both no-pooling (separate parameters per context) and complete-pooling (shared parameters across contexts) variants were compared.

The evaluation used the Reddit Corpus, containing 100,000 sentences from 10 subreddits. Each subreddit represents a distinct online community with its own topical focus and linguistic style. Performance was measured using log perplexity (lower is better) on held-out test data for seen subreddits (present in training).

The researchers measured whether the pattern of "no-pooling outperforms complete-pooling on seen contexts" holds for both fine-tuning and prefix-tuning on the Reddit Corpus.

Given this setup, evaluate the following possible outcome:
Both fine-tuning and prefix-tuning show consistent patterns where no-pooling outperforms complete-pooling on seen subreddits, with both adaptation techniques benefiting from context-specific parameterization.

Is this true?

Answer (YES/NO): NO